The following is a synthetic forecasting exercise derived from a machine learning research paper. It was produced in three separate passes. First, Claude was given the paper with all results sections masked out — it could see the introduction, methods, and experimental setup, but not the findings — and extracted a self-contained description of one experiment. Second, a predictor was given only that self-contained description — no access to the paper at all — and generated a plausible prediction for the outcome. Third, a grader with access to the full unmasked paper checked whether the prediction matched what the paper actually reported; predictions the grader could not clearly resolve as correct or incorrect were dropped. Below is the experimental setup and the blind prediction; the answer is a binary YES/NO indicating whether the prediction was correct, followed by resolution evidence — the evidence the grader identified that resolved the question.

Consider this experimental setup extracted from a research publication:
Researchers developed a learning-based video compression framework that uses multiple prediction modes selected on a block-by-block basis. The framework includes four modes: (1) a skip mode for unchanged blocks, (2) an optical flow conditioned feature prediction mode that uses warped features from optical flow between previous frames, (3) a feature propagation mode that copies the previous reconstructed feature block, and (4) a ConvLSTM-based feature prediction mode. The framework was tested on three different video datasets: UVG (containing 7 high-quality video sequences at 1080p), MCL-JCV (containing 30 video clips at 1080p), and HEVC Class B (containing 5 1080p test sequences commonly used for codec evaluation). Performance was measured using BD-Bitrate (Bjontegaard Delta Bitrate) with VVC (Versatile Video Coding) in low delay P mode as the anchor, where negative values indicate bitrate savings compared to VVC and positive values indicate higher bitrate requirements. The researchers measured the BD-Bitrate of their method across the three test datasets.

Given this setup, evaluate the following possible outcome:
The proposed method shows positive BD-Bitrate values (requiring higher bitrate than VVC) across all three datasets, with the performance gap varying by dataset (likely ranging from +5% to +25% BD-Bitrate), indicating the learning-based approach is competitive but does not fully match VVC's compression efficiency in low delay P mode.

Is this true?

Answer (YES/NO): NO